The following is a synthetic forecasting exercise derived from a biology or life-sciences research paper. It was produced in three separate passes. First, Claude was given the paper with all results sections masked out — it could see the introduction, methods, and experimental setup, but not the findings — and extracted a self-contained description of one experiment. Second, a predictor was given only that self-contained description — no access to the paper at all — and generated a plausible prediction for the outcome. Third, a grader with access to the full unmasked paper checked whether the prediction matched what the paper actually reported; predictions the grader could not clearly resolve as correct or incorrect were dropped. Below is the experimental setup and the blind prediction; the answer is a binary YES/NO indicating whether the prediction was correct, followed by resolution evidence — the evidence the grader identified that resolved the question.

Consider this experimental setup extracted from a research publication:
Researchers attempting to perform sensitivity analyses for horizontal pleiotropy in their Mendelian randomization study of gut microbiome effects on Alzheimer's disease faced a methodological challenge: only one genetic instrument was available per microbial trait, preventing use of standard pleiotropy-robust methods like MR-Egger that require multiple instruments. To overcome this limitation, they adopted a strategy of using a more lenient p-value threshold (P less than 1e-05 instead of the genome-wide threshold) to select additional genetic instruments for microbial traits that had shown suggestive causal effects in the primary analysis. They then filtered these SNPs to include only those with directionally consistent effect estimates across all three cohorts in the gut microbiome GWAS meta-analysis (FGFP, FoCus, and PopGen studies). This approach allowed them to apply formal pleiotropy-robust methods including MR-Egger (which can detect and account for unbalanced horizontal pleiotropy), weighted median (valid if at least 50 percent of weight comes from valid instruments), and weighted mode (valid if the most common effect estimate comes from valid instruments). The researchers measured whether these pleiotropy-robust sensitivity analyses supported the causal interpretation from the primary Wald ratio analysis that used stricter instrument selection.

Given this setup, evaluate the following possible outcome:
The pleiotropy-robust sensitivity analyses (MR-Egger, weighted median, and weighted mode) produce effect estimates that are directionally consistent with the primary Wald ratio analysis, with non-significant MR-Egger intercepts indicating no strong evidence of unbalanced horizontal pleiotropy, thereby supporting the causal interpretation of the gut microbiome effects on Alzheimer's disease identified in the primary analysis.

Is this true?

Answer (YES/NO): NO